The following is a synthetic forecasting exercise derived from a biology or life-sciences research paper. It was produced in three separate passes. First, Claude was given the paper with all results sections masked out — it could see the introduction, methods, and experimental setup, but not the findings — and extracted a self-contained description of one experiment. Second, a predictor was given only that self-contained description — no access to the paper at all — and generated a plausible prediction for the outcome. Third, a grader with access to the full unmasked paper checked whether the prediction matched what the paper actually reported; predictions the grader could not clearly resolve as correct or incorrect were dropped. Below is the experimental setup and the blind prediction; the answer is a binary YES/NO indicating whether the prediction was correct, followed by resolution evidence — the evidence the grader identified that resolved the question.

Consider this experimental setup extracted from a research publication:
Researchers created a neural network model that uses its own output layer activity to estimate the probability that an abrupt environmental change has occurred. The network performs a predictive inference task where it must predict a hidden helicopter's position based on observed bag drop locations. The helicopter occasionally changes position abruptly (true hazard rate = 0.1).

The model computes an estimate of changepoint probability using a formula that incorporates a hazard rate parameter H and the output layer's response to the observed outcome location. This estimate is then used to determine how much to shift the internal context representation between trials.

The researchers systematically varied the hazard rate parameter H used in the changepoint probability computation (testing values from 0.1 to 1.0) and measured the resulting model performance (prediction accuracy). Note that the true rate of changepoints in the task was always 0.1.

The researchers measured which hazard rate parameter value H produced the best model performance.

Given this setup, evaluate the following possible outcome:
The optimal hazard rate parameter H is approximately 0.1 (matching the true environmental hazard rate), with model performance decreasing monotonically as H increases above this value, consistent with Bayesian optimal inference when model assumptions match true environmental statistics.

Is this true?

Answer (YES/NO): NO